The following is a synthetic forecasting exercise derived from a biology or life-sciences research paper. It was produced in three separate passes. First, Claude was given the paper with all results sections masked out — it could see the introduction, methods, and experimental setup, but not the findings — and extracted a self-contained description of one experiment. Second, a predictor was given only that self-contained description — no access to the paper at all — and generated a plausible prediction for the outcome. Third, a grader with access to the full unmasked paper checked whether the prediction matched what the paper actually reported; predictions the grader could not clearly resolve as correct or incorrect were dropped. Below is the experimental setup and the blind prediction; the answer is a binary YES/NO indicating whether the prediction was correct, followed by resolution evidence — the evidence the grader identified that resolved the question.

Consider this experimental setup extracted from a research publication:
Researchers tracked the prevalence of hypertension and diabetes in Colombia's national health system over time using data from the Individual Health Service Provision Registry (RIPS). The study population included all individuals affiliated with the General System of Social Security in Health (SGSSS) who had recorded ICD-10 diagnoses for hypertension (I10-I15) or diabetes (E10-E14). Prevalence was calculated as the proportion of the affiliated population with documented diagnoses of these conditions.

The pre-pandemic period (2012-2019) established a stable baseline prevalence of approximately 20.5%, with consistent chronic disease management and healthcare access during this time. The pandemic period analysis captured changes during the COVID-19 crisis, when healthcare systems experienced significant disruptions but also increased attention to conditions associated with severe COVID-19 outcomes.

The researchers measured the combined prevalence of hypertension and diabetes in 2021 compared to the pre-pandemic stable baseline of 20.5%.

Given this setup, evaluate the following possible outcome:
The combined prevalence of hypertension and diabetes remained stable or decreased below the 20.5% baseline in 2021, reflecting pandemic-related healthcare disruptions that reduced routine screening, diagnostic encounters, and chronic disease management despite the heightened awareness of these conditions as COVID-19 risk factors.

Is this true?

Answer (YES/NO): NO